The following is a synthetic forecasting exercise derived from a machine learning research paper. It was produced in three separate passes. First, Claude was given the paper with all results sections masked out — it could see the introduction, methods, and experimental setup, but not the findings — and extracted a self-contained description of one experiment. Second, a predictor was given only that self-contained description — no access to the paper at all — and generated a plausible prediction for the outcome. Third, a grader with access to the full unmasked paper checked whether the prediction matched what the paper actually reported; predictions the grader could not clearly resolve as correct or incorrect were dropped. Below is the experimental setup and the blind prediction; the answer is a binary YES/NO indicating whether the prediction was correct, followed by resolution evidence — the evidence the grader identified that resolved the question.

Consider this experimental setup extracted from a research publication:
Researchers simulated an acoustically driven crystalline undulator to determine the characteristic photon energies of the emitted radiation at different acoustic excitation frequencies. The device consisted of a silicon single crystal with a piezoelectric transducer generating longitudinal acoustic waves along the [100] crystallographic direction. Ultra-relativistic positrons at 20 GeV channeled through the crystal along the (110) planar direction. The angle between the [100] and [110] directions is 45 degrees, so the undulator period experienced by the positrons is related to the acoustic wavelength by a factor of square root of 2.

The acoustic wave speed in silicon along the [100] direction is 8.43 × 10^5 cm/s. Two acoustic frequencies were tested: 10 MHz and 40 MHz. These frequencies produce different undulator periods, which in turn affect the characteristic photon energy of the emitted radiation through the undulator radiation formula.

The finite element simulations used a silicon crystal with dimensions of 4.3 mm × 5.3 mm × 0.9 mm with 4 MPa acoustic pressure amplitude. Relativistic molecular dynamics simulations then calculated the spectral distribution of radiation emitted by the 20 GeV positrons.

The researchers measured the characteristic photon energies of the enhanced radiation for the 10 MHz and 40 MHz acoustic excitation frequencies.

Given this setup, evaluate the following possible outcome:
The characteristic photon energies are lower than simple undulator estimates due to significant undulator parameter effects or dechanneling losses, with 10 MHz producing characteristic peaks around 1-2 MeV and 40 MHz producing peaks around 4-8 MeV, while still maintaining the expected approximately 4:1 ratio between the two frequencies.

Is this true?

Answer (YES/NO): NO